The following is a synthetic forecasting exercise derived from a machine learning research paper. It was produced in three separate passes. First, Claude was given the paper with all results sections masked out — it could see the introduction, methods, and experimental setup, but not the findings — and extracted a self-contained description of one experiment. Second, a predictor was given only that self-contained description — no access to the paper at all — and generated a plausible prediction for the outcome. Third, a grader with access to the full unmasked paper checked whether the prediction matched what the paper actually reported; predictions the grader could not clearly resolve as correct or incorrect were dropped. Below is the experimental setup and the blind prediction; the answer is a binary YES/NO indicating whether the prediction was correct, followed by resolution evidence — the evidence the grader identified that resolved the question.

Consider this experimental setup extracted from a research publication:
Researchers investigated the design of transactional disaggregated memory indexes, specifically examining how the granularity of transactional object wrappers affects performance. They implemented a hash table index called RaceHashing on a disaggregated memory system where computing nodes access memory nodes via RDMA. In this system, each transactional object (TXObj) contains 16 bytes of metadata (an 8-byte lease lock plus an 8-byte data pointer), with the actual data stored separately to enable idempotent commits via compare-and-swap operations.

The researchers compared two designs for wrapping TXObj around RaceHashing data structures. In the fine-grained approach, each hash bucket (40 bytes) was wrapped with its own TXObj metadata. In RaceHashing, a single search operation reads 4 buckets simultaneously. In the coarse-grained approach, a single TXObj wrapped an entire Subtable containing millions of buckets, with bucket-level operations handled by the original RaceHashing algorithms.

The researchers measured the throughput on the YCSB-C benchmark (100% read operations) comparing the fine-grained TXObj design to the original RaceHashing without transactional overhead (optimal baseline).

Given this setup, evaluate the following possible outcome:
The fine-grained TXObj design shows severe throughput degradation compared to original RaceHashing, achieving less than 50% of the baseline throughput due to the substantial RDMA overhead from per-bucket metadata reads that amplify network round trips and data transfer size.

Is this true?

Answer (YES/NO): YES